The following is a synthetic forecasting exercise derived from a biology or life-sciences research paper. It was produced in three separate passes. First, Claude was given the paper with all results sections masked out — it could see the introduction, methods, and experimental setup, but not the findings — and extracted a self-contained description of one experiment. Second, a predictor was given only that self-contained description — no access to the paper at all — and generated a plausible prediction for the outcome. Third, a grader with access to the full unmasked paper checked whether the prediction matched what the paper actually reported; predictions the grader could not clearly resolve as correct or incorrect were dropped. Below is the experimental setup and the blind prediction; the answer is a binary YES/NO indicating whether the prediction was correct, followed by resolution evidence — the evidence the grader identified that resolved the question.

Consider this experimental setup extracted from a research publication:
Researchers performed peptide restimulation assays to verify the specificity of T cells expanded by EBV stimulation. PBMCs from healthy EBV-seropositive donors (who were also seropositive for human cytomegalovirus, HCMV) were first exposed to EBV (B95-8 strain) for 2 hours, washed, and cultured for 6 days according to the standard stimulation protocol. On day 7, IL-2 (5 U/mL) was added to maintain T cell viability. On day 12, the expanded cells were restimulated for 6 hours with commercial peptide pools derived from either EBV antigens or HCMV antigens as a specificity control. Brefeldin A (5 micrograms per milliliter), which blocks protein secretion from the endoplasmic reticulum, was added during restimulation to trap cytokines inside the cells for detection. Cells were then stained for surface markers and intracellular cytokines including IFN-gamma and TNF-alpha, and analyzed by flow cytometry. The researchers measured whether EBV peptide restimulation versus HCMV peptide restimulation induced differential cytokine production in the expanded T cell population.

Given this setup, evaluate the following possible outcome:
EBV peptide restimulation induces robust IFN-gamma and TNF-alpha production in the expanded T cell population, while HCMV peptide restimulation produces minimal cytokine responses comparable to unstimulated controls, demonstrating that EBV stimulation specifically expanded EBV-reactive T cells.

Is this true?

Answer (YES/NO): YES